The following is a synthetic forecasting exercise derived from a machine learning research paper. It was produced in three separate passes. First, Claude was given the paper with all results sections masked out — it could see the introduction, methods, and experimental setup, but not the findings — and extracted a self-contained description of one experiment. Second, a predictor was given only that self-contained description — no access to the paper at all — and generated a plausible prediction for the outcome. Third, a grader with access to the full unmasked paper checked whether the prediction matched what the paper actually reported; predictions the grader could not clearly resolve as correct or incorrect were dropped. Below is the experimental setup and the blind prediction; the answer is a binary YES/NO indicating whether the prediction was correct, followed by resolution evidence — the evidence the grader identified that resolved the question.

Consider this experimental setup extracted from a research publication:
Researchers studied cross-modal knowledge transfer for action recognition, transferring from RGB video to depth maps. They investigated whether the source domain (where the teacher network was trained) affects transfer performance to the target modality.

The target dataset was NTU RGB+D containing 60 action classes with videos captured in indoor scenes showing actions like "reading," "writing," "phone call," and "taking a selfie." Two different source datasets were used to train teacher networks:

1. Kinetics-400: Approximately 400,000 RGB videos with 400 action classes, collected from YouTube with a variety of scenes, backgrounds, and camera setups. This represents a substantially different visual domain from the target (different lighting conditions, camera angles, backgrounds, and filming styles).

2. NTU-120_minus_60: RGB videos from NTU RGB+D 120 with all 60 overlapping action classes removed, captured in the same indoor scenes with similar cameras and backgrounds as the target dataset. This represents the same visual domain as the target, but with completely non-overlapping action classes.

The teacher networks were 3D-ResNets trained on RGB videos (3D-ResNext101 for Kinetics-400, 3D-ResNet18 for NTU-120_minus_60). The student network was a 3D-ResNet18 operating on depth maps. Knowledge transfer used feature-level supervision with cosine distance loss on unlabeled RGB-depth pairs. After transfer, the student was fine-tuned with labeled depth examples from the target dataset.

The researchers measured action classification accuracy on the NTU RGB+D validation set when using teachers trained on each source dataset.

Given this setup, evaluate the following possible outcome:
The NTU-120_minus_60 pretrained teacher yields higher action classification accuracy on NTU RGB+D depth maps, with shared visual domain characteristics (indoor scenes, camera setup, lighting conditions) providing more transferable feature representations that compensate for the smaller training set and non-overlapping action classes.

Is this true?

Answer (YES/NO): YES